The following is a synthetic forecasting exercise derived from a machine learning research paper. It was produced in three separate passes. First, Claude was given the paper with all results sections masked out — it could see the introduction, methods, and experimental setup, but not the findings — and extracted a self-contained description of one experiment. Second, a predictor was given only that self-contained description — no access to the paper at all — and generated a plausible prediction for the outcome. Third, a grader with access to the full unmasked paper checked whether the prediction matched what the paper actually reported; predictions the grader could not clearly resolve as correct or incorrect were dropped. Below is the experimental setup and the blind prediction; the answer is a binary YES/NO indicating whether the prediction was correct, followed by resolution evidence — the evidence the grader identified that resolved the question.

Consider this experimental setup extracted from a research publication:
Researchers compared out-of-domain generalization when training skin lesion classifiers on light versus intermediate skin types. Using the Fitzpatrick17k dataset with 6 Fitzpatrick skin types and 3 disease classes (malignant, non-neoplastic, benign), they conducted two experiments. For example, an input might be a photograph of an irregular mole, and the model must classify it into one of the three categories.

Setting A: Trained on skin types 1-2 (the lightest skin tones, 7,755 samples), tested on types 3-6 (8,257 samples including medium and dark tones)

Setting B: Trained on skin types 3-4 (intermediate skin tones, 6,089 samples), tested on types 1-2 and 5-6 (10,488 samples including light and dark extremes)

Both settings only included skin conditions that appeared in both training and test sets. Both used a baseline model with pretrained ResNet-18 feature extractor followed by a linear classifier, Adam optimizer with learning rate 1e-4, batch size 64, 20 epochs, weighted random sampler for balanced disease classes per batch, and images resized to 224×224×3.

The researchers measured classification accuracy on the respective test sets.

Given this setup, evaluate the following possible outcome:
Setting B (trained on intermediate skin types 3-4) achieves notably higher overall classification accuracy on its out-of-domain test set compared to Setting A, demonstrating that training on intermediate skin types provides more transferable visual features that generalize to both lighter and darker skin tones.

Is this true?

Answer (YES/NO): NO